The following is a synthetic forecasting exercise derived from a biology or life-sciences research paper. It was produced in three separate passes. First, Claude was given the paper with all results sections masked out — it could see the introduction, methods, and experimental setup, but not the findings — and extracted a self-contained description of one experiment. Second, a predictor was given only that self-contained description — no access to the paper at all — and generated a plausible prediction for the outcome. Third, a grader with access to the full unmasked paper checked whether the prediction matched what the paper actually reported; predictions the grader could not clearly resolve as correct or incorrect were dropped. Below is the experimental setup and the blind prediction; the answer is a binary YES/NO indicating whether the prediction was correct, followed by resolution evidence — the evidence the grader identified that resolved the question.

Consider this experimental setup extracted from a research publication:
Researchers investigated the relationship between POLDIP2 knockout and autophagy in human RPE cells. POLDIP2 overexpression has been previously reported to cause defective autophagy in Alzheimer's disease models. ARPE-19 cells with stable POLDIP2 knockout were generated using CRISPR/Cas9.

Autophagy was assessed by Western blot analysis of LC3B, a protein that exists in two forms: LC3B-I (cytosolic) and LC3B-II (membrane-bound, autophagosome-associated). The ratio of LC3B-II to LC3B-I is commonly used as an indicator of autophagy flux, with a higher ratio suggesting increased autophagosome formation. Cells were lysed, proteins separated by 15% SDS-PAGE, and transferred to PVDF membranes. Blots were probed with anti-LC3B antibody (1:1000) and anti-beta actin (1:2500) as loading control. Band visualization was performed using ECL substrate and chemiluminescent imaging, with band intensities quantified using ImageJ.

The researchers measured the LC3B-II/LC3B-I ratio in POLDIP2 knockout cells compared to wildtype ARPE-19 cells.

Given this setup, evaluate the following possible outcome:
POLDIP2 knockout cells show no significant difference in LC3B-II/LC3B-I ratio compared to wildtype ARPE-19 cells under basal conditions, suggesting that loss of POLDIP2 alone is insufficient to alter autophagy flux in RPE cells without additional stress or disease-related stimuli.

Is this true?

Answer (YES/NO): YES